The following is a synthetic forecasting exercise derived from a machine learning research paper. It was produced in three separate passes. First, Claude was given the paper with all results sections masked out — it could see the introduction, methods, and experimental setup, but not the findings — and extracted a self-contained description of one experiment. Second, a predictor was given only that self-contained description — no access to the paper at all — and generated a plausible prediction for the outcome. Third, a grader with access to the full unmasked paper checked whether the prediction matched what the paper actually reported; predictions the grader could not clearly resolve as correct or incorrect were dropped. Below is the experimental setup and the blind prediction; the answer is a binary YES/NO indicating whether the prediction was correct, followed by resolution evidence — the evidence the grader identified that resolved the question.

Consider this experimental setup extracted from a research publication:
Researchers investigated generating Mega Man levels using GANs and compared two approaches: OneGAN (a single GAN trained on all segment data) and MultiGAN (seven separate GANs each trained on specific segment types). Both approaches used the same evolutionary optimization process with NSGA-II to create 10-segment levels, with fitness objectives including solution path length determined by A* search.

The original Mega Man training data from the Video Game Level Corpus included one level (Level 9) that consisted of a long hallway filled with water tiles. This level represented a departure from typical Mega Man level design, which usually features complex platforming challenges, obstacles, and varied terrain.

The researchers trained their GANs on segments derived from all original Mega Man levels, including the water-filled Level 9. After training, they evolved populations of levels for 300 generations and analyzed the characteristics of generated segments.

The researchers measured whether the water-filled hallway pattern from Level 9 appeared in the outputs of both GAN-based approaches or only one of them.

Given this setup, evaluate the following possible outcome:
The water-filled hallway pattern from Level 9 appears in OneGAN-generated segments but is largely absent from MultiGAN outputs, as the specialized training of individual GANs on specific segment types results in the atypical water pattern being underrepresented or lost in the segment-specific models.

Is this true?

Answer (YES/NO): NO